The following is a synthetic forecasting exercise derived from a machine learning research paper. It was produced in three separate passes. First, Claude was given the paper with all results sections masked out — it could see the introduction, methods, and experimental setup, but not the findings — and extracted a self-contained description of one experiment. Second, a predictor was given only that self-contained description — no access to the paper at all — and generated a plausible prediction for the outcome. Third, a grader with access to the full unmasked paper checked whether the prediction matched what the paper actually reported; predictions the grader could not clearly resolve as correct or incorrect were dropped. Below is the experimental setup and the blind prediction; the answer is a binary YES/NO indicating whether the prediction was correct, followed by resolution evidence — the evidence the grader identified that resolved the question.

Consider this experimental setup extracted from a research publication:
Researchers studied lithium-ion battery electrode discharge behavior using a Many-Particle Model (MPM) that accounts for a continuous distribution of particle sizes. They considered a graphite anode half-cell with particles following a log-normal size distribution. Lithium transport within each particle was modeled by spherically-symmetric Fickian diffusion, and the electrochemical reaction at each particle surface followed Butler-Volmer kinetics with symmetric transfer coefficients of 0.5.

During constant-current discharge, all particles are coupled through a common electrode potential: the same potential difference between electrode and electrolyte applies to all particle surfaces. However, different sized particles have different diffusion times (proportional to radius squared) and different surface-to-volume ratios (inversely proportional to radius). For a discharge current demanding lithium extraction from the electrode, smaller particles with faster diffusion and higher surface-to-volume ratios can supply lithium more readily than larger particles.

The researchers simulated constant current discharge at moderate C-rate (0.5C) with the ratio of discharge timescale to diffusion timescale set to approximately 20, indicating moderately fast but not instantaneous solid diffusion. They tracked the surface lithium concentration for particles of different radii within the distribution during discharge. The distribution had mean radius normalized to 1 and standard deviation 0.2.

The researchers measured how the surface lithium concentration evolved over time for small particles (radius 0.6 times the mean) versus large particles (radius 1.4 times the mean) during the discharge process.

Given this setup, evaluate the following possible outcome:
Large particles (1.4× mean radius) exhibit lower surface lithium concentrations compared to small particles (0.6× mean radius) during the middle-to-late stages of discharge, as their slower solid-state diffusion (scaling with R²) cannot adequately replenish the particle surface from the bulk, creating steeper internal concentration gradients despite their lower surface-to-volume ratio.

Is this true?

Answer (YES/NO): NO